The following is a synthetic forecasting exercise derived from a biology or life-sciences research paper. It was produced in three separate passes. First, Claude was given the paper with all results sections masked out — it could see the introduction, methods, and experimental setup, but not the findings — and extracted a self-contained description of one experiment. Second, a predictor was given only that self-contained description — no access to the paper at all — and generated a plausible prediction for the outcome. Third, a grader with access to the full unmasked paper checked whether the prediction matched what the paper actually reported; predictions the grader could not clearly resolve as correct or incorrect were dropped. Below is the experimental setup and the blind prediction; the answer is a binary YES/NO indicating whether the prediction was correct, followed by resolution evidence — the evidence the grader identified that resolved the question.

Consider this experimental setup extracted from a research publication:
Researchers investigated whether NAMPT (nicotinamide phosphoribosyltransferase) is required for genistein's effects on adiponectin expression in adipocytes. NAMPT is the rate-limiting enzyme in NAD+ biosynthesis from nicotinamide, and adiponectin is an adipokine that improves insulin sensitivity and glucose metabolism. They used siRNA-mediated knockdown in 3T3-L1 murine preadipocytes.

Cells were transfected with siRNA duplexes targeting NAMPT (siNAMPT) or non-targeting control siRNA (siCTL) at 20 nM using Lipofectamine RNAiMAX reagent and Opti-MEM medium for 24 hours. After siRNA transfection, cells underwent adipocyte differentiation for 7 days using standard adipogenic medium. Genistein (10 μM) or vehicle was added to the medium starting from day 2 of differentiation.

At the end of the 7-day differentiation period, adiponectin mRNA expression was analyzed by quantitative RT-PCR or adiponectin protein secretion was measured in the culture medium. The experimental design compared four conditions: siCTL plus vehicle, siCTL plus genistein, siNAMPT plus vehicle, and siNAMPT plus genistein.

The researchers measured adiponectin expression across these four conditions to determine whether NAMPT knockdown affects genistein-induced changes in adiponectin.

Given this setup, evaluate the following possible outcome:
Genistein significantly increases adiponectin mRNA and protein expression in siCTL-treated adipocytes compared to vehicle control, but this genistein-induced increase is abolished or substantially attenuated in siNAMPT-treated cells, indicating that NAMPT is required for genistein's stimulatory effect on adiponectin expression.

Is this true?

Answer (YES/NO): YES